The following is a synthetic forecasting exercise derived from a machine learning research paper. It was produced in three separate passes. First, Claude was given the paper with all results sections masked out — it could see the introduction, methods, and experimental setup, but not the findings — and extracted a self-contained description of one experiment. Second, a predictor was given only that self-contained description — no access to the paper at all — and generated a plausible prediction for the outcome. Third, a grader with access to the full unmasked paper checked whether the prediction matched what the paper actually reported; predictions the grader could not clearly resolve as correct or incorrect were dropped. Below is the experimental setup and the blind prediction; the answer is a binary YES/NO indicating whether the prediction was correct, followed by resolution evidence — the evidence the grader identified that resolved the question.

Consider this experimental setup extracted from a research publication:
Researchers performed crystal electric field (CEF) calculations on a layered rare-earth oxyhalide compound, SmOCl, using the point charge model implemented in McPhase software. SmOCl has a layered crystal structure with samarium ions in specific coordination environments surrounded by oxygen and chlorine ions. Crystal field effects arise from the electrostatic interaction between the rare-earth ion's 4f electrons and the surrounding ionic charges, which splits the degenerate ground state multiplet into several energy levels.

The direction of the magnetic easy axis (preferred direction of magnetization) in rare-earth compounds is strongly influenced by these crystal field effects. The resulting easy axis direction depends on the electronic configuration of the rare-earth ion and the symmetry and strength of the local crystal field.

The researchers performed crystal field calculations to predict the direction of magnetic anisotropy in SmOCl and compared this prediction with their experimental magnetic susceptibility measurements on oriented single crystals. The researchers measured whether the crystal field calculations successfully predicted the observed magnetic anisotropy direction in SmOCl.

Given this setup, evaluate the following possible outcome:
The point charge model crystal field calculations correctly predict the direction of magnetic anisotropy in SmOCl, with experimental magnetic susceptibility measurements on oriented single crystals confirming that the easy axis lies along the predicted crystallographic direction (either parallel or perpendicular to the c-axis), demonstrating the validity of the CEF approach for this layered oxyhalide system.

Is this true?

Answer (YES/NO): YES